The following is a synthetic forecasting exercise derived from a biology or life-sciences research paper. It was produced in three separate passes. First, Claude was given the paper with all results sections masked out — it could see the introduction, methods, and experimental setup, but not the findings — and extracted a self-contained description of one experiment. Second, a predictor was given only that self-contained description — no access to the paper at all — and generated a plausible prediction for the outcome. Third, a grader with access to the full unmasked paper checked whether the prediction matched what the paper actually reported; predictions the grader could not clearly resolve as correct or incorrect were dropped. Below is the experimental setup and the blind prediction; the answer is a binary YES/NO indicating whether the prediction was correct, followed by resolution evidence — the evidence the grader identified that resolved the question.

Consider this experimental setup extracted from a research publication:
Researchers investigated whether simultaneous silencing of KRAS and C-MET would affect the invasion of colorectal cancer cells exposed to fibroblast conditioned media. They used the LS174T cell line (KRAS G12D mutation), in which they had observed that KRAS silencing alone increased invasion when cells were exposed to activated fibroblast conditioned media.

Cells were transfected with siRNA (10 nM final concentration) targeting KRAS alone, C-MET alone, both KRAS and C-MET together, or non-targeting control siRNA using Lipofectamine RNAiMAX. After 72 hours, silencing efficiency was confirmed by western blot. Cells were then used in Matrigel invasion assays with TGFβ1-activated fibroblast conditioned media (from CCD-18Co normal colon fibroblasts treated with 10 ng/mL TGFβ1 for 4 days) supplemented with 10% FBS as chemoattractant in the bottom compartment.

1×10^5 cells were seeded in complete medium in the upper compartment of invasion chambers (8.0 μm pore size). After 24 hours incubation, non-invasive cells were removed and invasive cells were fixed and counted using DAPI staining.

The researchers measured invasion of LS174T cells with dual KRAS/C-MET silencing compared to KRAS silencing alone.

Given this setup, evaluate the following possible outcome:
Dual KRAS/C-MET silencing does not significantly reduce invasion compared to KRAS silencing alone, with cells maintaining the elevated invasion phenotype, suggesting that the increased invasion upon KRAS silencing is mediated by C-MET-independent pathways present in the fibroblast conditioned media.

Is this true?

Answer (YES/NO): NO